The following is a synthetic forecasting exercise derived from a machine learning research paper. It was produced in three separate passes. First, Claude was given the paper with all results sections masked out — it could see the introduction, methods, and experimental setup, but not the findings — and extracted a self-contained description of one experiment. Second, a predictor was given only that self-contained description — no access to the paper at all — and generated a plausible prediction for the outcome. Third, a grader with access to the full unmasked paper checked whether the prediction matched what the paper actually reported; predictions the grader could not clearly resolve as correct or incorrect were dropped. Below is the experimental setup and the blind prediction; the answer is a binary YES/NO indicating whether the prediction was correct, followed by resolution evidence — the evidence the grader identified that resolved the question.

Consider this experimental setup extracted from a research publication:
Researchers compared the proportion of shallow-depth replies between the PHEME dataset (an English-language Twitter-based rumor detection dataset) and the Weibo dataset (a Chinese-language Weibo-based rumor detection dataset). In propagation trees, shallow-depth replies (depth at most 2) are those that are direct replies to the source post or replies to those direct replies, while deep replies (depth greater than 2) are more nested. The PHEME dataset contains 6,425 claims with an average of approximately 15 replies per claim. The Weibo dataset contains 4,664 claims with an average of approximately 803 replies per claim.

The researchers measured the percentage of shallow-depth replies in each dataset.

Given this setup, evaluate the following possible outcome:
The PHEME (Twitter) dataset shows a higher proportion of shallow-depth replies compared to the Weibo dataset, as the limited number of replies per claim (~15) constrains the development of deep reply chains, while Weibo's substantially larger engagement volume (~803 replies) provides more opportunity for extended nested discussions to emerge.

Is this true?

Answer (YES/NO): NO